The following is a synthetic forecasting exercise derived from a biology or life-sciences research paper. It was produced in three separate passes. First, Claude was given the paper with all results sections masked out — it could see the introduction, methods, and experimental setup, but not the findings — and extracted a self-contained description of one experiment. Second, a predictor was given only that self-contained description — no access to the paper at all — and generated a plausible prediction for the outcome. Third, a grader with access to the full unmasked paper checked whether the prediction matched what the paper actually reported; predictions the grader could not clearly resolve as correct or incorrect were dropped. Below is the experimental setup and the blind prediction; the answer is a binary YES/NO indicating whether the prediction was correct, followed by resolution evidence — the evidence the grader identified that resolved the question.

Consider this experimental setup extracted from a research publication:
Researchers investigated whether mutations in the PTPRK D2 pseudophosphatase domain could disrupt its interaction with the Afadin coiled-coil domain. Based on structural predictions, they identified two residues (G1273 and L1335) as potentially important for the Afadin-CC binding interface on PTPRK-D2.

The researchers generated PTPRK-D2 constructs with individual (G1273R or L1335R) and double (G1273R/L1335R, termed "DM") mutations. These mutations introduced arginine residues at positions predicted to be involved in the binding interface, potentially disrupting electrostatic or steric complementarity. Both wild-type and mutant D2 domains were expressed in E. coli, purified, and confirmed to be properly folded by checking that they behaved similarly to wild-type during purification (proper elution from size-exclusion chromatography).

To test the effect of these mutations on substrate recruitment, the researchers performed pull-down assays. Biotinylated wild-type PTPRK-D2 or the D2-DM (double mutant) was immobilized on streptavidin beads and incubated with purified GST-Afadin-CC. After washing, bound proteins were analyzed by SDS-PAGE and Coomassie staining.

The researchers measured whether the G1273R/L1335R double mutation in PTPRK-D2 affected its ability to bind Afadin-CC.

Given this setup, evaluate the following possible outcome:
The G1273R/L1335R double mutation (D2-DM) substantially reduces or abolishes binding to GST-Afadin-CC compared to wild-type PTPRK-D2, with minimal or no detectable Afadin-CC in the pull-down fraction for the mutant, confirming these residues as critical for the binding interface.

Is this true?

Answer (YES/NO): YES